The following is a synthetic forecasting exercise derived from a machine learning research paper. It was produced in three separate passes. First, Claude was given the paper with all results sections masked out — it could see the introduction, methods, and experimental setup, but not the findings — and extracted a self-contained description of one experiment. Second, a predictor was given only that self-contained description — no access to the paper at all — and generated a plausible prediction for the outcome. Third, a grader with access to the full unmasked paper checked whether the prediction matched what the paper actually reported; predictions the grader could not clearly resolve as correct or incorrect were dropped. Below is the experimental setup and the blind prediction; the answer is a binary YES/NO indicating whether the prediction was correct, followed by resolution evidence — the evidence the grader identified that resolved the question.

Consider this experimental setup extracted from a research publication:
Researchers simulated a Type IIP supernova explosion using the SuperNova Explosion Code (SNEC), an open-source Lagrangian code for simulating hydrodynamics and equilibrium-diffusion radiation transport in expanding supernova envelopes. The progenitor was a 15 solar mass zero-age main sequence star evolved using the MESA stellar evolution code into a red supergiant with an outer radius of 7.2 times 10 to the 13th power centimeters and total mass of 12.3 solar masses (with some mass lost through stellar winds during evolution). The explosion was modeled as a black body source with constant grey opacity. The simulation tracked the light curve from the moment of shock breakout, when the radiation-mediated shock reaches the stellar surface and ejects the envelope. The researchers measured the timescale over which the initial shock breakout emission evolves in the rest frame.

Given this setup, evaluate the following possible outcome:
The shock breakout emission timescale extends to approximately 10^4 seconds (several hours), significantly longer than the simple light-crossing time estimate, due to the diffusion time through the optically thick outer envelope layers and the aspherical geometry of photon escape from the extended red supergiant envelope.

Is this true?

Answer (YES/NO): NO